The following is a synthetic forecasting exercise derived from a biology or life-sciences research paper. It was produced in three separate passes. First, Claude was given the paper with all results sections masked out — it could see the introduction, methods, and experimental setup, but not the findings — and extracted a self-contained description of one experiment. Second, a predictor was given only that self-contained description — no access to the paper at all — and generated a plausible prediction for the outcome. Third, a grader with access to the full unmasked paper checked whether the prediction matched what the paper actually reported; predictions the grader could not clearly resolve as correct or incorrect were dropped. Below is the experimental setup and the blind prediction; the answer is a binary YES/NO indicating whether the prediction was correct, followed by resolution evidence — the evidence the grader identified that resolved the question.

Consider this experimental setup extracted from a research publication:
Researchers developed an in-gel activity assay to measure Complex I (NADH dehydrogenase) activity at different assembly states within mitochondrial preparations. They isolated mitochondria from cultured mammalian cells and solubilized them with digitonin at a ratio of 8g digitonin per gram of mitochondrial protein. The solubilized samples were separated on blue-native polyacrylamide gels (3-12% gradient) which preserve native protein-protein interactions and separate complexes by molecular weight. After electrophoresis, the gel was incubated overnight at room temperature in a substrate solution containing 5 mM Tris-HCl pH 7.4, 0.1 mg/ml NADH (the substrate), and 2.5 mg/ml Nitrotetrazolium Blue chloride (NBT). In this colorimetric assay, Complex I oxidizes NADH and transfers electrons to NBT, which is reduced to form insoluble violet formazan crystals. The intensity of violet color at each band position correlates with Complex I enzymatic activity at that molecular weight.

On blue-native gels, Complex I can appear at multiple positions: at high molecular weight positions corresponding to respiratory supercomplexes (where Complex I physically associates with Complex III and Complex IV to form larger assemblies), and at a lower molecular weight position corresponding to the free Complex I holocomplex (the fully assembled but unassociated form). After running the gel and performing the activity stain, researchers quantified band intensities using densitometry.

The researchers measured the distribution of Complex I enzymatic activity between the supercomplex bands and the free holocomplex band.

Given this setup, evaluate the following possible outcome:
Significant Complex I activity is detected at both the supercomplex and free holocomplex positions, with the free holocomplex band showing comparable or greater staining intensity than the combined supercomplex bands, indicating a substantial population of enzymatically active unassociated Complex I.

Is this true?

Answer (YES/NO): NO